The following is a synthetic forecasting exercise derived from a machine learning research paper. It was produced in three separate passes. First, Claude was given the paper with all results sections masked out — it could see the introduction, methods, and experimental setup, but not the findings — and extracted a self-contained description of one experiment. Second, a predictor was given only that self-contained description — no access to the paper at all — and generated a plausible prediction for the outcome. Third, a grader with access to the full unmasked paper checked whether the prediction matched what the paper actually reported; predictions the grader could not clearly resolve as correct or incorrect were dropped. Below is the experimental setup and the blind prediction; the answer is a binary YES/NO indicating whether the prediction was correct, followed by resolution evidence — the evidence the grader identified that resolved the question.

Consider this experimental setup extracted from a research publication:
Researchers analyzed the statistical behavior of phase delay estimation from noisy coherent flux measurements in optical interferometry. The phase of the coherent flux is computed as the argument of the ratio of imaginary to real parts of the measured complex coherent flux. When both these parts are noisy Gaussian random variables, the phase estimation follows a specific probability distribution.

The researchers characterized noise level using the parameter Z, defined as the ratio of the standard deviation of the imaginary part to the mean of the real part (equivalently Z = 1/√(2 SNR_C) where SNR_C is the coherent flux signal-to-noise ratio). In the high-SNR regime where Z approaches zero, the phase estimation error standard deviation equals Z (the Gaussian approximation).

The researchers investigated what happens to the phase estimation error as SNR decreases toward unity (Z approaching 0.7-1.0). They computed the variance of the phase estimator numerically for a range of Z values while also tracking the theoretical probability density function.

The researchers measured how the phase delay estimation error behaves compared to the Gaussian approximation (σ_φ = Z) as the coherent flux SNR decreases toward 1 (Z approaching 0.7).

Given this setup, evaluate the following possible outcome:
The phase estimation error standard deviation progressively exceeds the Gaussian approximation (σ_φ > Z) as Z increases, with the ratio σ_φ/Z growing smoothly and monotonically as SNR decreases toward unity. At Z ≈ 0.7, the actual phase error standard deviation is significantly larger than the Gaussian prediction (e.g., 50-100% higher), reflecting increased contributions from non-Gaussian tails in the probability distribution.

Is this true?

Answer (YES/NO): NO